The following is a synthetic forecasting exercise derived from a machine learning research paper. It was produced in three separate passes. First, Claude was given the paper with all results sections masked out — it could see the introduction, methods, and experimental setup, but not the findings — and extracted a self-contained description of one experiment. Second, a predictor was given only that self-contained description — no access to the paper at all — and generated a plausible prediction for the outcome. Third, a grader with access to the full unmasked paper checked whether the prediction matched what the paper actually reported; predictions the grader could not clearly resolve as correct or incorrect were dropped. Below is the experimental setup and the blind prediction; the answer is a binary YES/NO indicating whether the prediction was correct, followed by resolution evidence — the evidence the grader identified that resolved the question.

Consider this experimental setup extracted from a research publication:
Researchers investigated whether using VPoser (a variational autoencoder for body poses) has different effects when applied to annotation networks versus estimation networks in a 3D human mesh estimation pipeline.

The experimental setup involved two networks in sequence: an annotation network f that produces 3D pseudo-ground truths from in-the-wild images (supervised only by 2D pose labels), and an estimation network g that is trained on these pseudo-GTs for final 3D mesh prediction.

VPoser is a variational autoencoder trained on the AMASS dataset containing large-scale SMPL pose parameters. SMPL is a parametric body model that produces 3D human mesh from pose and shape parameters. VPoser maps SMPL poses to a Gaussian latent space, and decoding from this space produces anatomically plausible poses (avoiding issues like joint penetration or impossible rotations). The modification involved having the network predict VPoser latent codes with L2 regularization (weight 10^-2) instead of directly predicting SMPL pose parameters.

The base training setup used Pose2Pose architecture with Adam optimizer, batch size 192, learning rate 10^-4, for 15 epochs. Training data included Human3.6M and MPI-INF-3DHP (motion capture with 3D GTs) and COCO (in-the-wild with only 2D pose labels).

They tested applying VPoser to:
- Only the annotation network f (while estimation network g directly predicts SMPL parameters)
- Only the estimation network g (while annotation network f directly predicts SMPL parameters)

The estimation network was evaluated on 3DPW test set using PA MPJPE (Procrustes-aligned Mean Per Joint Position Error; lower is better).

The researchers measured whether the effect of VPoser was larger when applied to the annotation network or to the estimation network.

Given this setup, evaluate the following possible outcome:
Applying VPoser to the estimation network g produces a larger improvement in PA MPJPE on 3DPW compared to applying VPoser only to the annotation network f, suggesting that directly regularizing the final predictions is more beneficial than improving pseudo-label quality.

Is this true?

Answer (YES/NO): NO